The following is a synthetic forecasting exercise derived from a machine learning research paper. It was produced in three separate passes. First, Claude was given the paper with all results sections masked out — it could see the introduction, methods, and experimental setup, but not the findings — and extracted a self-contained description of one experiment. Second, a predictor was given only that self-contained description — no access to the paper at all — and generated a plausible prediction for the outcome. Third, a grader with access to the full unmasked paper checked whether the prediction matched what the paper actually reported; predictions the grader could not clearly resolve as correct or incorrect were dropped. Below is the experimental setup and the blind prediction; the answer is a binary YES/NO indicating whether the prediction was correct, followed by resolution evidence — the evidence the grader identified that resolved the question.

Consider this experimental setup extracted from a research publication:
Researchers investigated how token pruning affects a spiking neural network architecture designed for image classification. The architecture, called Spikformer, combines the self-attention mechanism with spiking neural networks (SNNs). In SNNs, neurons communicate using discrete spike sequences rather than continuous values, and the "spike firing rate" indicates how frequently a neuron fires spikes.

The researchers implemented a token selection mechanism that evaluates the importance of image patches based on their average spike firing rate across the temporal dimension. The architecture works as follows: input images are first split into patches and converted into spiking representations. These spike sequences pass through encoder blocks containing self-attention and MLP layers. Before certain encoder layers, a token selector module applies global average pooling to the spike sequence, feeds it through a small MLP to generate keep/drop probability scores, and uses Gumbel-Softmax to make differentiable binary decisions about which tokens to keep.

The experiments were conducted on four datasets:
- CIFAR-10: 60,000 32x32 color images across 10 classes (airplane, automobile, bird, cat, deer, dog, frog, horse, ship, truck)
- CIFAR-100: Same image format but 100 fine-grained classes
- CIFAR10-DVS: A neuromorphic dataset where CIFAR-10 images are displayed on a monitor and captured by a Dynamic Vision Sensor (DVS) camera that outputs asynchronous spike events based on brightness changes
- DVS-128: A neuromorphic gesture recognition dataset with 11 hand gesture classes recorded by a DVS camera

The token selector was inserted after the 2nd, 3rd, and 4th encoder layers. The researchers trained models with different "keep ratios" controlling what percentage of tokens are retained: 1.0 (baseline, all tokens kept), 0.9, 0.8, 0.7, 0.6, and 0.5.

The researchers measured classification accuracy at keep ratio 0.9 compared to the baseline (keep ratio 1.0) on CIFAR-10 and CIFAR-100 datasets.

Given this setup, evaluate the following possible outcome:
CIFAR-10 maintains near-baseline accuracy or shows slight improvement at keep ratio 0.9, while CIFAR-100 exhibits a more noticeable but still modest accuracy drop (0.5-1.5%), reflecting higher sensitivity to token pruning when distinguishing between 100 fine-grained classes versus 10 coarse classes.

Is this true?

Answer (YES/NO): NO